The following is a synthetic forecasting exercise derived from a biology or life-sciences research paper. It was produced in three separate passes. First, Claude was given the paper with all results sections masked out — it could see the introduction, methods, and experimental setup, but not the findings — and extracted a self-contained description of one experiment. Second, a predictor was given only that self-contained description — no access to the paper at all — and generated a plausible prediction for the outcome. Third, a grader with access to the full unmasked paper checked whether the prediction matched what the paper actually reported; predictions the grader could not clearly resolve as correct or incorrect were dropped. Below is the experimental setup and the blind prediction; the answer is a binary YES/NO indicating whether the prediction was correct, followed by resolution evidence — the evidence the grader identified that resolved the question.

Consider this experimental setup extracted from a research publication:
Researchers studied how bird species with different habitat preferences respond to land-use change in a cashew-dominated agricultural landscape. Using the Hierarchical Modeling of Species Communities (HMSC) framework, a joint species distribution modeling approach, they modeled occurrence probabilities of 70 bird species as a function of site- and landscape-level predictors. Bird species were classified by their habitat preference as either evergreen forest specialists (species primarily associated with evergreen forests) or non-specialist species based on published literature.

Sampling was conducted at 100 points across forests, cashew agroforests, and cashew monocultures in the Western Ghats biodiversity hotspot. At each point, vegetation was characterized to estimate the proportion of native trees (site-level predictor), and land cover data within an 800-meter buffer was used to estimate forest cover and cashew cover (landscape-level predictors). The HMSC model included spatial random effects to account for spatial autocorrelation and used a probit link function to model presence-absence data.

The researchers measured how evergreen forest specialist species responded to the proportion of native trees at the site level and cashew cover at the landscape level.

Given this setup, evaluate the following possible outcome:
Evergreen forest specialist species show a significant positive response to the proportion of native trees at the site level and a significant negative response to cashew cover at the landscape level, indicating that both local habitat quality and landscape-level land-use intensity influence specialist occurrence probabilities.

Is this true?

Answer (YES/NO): YES